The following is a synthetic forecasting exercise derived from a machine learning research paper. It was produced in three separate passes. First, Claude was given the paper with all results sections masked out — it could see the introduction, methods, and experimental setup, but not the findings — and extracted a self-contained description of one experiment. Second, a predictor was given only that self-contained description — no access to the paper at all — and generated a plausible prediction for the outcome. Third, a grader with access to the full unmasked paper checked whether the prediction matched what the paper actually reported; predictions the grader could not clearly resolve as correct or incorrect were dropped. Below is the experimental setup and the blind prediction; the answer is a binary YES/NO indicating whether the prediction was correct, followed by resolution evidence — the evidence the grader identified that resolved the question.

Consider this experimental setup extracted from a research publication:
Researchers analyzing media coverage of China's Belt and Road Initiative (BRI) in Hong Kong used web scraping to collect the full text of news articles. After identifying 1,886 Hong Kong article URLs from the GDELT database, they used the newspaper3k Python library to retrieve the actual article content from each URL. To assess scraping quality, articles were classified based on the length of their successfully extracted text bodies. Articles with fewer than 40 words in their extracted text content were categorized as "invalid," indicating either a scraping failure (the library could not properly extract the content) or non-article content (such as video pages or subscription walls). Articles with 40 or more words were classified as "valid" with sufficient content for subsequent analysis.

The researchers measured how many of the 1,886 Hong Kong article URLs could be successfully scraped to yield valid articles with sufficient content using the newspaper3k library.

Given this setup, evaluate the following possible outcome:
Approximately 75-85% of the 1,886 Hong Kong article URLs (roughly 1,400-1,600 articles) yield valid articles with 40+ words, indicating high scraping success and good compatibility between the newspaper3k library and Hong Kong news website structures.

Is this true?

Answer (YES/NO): NO